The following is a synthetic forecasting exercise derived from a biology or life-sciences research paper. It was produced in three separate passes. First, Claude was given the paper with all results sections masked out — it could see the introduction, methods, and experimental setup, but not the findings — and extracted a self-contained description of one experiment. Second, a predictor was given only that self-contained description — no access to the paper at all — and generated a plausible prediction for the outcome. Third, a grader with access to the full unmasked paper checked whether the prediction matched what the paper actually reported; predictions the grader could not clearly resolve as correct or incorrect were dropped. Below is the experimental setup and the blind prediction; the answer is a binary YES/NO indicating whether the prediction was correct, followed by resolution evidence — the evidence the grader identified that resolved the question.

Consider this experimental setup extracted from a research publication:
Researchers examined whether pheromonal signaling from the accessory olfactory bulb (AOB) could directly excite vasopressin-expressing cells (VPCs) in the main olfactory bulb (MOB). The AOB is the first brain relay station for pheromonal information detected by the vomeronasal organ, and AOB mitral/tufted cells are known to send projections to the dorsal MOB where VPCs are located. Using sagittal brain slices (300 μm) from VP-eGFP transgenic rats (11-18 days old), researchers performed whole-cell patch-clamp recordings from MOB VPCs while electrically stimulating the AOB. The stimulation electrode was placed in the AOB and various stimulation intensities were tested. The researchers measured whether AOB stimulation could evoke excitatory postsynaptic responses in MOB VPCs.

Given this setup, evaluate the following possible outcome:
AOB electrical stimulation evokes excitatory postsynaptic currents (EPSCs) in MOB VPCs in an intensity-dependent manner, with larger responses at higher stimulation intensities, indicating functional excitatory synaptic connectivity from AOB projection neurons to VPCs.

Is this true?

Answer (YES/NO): NO